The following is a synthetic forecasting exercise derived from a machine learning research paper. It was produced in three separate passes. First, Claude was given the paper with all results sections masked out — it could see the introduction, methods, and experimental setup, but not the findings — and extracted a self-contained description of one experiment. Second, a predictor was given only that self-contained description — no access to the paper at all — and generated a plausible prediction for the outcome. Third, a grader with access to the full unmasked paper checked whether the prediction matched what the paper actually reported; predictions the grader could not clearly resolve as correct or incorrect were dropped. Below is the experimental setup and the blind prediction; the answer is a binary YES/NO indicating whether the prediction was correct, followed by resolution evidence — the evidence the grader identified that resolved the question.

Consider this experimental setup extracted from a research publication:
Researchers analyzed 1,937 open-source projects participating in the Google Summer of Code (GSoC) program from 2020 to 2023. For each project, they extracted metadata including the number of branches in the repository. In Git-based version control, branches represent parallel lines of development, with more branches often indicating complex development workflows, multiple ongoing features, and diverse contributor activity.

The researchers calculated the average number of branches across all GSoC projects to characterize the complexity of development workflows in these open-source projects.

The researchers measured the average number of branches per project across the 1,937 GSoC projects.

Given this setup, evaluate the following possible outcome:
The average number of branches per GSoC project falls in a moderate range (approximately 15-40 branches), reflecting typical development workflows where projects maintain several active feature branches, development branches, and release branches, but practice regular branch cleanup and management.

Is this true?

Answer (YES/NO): YES